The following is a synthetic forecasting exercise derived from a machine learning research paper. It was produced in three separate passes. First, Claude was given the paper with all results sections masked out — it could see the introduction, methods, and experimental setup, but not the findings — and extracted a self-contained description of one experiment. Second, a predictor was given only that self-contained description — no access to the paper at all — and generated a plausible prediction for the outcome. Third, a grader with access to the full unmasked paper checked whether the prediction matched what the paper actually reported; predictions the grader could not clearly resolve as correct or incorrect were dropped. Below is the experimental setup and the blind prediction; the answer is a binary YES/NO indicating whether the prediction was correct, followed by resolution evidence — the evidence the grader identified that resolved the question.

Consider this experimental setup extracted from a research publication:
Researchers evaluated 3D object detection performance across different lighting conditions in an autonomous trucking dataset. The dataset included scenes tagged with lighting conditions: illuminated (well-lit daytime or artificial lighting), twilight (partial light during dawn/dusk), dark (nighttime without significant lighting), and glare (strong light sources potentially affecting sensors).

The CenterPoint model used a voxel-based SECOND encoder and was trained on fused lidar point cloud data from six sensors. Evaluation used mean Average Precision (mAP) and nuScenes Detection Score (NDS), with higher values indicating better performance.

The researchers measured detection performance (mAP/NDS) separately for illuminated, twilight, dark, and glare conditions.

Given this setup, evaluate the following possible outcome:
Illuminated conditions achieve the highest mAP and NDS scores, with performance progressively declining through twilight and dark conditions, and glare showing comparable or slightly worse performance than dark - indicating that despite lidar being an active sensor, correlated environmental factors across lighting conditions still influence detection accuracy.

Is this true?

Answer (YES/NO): YES